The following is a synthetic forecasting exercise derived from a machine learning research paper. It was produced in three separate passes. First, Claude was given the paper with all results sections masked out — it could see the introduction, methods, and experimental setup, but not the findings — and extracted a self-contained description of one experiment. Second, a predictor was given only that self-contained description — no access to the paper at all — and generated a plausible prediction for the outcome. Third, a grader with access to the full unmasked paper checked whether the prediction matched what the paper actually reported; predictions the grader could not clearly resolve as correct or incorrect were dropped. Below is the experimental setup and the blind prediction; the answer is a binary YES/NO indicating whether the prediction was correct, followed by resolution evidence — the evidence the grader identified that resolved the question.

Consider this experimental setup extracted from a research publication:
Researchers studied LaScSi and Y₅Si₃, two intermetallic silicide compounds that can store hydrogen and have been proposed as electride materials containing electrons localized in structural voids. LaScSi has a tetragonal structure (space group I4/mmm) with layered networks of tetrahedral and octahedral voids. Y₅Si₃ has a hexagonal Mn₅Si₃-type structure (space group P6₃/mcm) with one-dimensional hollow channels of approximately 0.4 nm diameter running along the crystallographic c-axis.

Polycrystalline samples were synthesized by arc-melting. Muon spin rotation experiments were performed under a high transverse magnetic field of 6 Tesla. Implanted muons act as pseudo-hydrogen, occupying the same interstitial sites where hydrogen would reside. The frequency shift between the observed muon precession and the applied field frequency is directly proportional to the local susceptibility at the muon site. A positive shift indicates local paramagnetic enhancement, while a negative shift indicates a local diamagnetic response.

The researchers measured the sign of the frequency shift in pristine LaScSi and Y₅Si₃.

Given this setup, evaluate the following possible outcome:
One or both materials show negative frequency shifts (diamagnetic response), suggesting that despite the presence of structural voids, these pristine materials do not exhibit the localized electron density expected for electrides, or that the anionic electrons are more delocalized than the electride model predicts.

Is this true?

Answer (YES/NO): NO